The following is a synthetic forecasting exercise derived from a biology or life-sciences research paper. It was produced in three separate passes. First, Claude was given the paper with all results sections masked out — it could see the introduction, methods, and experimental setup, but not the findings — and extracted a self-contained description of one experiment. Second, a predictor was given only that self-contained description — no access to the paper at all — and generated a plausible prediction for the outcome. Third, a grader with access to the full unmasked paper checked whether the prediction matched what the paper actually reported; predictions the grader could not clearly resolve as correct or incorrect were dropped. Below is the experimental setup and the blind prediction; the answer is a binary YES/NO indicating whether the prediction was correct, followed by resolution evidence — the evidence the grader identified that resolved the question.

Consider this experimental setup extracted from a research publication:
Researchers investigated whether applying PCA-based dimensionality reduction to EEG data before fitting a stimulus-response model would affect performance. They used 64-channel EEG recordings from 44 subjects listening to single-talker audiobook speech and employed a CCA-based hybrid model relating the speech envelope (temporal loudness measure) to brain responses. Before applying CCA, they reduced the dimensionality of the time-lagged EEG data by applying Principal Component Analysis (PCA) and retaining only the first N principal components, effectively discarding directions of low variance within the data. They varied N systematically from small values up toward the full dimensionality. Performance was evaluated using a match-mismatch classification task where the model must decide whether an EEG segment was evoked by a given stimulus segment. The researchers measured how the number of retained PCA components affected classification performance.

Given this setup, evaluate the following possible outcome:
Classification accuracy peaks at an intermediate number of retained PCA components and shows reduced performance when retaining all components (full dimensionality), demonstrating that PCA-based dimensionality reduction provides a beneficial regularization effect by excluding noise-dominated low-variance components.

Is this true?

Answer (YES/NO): YES